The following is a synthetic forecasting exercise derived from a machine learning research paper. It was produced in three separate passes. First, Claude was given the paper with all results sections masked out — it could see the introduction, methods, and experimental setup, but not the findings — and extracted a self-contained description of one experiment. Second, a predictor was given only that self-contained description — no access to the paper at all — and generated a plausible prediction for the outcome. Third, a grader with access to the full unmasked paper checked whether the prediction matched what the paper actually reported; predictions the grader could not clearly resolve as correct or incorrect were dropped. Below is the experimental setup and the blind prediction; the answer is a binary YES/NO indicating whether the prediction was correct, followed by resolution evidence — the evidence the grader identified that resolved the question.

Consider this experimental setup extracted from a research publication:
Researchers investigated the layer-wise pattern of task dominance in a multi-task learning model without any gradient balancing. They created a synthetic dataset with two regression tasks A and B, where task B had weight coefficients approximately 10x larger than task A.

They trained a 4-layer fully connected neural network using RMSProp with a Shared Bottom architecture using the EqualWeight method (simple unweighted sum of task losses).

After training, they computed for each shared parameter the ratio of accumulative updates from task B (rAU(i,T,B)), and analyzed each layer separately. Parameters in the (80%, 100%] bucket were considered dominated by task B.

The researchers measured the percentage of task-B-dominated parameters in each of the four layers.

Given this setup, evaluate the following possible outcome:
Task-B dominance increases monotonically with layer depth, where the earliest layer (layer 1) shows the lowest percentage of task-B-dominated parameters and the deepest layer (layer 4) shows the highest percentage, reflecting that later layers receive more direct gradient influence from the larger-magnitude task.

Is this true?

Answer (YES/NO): NO